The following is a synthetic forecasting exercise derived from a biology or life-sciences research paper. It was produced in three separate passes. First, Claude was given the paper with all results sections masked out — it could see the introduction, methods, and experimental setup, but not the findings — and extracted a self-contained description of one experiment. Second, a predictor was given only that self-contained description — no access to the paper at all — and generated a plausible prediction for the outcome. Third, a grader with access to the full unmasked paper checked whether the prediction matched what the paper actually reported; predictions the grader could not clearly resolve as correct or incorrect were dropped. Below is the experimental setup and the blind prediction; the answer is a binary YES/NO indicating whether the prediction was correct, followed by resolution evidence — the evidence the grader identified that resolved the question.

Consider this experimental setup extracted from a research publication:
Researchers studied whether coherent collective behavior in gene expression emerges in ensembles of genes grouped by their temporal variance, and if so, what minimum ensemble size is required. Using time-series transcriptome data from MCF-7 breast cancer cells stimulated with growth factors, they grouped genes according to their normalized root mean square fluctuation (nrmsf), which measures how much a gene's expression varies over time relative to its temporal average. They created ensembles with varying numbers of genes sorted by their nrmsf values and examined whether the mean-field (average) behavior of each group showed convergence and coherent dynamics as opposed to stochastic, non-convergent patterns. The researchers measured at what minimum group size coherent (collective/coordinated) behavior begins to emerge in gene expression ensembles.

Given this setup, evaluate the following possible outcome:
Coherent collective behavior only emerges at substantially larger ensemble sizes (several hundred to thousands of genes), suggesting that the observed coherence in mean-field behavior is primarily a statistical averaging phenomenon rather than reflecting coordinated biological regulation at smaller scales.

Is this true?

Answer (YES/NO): NO